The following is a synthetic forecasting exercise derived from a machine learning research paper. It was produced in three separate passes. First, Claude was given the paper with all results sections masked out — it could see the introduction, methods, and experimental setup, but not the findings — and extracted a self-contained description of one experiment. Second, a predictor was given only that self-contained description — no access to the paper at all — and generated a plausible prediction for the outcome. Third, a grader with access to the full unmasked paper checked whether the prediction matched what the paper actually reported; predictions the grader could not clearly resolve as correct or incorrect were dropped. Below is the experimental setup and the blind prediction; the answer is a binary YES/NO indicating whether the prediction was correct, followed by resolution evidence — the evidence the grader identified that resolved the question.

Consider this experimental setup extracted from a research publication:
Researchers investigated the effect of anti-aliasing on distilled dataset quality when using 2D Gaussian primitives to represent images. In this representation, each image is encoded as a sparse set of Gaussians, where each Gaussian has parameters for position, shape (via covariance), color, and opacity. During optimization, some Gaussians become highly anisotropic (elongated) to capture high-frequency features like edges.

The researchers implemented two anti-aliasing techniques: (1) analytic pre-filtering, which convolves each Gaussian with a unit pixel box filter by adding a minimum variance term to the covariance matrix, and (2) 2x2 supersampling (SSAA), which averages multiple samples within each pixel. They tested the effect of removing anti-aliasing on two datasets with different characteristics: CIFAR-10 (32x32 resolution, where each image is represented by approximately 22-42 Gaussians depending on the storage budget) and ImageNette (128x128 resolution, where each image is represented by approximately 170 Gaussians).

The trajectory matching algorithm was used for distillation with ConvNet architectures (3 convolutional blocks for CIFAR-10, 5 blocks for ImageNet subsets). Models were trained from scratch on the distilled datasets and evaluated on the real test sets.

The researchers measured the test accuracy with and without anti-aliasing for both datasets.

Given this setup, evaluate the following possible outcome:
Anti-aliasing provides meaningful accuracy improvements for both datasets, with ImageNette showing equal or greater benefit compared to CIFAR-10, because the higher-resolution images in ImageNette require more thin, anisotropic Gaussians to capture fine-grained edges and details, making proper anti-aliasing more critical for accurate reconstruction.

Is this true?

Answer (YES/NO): NO